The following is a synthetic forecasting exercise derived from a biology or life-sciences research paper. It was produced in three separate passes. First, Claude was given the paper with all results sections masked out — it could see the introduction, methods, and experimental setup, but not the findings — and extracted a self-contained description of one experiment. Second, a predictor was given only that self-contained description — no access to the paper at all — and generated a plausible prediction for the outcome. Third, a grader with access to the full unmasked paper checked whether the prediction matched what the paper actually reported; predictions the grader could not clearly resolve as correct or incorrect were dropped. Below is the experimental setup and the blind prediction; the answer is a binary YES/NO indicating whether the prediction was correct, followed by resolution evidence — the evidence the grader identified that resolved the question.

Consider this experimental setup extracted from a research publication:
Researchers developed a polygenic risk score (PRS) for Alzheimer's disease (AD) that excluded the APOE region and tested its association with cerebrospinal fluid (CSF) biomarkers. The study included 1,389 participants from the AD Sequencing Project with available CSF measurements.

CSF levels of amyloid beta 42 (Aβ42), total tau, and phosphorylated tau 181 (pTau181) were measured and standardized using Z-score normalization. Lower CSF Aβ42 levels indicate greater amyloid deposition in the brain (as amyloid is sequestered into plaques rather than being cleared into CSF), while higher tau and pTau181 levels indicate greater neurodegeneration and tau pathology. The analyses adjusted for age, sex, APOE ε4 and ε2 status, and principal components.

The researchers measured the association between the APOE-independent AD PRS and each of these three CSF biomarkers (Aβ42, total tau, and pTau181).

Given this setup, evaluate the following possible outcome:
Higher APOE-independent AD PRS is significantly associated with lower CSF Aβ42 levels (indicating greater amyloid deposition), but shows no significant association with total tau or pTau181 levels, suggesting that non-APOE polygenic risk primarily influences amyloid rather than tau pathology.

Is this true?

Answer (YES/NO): NO